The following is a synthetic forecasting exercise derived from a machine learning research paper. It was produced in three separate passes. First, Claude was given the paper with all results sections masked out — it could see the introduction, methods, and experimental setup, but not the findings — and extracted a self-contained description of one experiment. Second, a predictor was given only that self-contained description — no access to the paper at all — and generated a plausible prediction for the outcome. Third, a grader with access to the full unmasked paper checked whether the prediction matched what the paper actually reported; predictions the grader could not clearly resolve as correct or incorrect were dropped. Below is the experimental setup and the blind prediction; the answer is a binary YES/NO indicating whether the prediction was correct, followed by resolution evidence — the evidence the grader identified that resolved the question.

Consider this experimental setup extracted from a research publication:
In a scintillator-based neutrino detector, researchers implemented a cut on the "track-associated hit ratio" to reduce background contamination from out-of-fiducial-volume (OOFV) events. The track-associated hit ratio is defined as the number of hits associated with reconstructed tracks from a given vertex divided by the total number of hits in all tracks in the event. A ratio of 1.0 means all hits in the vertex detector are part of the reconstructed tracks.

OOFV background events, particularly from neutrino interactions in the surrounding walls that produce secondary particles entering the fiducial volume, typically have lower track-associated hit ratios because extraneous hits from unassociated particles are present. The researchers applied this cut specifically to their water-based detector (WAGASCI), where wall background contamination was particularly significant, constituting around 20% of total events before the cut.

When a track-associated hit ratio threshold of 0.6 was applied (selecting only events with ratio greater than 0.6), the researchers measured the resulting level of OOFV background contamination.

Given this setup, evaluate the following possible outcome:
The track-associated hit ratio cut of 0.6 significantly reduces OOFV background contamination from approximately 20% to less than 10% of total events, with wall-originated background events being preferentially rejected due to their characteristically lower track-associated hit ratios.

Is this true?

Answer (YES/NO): NO